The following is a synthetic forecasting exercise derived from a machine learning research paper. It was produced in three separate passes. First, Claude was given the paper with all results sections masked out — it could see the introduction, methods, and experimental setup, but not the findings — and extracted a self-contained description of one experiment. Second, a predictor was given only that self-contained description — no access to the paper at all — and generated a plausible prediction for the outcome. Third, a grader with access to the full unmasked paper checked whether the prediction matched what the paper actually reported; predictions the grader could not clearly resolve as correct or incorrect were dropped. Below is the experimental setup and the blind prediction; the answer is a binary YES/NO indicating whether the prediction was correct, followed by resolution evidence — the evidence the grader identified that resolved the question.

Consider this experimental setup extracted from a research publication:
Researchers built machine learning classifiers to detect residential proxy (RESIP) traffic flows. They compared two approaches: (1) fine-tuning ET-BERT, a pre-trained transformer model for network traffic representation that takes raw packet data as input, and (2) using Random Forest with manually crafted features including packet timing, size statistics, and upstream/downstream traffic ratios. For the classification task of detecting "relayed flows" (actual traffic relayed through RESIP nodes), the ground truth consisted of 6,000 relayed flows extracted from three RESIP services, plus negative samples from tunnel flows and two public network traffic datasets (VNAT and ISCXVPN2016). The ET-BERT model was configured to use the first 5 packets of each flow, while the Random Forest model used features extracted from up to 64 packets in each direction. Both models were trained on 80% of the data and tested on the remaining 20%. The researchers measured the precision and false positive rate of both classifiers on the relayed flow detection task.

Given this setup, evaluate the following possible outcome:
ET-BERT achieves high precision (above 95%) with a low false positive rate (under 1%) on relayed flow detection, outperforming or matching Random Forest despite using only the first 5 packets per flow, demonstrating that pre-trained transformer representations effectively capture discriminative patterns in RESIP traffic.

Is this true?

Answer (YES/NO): NO